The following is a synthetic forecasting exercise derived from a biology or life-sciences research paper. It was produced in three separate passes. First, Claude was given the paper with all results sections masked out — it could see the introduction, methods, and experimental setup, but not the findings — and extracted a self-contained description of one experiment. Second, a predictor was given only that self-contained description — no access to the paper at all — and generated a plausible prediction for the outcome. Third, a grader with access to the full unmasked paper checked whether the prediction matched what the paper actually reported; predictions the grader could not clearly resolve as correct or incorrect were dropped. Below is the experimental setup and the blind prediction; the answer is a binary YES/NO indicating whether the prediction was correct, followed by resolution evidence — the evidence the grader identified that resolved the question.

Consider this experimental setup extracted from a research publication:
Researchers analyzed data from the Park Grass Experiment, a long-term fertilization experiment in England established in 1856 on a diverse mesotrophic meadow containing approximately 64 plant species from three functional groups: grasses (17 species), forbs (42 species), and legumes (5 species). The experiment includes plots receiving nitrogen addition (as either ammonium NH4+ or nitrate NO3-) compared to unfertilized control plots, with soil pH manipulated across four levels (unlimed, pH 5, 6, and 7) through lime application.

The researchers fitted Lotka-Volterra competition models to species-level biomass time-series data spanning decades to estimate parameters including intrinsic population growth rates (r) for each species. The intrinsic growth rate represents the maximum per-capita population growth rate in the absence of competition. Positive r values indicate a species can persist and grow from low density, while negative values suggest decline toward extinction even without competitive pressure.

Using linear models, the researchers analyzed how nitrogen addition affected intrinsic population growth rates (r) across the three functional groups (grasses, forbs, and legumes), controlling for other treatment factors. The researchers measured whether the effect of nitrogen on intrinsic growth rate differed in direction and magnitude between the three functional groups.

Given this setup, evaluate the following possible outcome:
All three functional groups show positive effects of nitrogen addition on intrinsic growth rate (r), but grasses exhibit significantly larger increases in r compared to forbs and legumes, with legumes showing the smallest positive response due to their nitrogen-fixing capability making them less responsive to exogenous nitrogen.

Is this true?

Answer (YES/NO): NO